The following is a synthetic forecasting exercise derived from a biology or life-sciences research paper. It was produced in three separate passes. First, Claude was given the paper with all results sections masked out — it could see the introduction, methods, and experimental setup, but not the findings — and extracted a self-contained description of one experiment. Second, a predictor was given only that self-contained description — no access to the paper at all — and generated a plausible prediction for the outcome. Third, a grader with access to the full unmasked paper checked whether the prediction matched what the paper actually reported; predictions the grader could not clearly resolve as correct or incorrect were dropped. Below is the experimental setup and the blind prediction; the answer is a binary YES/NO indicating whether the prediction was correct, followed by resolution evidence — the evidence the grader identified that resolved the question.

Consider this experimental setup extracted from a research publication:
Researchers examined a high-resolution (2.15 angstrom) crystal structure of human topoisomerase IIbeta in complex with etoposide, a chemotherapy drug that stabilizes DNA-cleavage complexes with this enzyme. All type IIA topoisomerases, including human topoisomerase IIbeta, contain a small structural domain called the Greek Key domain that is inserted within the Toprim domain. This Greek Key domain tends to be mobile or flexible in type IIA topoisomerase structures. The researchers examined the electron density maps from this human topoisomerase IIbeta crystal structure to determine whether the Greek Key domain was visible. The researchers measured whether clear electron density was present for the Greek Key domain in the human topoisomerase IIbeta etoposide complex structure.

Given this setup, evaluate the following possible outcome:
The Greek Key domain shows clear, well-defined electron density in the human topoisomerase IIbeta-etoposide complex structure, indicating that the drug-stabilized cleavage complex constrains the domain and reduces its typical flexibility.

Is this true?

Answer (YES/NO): NO